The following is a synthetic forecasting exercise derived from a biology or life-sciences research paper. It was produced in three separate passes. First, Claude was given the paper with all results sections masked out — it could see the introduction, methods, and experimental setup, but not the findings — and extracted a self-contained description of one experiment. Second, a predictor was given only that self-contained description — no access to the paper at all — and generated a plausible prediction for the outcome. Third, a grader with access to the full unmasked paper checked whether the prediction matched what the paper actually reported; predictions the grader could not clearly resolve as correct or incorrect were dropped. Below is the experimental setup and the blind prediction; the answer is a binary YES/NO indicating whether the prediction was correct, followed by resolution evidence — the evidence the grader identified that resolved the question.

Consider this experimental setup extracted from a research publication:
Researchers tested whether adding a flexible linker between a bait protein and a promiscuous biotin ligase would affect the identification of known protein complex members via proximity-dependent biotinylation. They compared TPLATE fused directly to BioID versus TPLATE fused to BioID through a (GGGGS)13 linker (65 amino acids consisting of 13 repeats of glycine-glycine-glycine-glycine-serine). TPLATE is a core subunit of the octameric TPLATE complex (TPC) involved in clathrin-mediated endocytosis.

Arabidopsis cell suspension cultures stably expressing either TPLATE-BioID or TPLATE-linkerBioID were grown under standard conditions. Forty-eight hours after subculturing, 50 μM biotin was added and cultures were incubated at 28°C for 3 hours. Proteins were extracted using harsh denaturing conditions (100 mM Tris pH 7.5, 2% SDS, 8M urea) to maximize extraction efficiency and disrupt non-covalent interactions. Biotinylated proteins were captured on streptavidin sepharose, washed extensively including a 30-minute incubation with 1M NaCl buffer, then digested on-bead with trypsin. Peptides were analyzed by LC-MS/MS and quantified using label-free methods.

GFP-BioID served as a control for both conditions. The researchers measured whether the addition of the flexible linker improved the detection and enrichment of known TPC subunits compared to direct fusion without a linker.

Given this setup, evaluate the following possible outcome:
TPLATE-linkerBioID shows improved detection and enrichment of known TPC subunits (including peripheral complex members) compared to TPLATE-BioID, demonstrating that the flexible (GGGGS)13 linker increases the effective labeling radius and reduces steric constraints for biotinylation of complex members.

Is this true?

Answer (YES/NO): YES